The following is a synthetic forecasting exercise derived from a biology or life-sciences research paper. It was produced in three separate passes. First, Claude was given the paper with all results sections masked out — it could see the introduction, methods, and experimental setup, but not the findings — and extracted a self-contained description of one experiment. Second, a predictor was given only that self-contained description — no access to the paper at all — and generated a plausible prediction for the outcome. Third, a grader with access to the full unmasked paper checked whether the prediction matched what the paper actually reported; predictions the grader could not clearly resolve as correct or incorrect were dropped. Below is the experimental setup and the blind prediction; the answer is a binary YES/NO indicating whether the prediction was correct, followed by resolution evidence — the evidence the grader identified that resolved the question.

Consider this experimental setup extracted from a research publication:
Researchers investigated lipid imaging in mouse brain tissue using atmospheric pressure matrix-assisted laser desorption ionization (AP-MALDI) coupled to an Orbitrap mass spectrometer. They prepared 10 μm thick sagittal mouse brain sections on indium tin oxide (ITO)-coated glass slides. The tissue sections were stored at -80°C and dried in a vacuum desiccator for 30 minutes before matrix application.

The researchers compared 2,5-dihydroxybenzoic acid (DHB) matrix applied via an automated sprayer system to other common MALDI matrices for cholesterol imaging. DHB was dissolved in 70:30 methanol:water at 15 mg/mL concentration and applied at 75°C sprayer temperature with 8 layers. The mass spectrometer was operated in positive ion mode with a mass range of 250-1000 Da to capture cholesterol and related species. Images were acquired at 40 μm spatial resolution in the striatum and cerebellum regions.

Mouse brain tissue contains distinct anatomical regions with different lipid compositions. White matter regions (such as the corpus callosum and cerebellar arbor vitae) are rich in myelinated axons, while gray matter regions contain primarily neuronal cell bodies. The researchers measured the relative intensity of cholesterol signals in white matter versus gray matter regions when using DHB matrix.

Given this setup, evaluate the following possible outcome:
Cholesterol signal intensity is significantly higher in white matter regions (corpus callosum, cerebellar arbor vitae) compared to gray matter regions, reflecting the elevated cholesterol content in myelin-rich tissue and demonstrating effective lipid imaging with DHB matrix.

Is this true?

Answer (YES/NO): YES